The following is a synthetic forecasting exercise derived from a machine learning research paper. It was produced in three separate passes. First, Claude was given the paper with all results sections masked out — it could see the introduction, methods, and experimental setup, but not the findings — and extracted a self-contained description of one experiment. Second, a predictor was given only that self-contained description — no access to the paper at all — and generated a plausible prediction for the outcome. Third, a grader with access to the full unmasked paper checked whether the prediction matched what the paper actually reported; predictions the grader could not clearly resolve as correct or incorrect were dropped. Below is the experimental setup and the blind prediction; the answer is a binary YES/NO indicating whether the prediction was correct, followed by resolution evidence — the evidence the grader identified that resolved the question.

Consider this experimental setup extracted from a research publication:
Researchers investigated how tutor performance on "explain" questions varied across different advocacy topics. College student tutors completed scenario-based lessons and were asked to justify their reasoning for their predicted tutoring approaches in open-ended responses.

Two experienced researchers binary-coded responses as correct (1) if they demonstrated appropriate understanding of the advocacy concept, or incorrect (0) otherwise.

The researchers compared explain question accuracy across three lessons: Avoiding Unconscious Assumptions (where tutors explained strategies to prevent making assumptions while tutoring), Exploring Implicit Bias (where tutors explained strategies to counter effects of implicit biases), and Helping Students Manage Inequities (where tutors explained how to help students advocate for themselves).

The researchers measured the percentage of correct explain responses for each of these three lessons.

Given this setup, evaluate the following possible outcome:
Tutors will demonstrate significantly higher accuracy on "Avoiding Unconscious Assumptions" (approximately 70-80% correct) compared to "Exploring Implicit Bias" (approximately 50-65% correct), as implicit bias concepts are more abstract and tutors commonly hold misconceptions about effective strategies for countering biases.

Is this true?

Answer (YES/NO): NO